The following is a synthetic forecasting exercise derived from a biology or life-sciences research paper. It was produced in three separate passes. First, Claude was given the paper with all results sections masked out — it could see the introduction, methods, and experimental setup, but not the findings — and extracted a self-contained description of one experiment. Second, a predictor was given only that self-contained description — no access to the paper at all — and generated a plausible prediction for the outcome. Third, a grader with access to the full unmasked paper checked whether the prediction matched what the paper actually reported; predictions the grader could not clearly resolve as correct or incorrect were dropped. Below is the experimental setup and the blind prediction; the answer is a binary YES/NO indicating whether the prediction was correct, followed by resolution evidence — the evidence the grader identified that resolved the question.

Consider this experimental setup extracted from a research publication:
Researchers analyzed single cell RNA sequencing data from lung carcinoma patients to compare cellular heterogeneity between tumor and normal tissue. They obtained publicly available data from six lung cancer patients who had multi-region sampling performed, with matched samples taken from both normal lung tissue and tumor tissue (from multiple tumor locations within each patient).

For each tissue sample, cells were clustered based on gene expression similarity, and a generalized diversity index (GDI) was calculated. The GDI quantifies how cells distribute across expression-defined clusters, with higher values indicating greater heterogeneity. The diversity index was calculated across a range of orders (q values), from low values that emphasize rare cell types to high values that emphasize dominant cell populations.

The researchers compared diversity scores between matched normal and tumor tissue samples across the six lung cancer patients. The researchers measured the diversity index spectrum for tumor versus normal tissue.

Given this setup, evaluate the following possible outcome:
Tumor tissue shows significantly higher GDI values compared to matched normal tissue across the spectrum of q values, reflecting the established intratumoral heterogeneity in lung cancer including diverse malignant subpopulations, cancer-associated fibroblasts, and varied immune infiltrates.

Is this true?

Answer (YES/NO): YES